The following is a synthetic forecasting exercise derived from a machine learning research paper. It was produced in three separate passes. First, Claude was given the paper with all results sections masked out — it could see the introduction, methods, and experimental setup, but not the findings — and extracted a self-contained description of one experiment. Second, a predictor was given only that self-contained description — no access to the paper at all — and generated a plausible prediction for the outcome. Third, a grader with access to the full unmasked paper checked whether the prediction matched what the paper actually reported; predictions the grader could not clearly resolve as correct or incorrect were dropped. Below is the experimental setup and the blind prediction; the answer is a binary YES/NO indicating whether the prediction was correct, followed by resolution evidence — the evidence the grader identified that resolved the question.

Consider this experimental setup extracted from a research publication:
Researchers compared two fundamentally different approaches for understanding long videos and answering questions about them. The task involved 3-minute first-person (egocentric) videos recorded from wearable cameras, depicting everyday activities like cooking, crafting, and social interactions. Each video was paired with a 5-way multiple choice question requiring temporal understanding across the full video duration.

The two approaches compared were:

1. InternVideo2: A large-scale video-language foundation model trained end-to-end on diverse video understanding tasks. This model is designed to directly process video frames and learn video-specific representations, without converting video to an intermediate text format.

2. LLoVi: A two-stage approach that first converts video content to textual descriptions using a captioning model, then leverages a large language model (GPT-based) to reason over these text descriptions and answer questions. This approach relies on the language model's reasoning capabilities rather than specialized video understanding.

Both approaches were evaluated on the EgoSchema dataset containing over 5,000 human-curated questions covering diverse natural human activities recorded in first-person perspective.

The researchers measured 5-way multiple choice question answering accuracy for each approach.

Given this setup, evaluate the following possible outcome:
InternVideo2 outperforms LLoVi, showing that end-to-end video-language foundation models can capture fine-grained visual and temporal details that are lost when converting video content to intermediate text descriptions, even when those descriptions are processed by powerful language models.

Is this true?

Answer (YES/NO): NO